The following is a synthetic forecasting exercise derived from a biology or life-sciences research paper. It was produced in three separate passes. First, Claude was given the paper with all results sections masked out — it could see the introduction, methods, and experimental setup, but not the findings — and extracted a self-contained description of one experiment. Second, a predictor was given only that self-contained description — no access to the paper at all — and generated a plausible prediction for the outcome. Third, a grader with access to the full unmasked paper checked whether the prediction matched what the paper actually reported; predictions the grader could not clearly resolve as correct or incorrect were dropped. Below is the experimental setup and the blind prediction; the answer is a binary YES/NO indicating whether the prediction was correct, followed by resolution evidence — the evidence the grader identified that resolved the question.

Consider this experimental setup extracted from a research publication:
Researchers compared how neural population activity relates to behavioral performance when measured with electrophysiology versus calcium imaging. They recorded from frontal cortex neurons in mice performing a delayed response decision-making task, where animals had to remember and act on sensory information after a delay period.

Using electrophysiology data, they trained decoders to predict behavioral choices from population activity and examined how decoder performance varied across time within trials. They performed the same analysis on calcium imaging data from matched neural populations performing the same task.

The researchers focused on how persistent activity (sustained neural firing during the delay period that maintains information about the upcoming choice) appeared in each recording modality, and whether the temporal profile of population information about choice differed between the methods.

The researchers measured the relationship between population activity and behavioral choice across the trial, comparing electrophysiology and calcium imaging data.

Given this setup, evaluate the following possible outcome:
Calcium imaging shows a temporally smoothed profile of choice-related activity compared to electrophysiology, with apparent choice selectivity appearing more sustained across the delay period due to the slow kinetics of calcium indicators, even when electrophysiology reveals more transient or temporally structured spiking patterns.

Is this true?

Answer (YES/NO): YES